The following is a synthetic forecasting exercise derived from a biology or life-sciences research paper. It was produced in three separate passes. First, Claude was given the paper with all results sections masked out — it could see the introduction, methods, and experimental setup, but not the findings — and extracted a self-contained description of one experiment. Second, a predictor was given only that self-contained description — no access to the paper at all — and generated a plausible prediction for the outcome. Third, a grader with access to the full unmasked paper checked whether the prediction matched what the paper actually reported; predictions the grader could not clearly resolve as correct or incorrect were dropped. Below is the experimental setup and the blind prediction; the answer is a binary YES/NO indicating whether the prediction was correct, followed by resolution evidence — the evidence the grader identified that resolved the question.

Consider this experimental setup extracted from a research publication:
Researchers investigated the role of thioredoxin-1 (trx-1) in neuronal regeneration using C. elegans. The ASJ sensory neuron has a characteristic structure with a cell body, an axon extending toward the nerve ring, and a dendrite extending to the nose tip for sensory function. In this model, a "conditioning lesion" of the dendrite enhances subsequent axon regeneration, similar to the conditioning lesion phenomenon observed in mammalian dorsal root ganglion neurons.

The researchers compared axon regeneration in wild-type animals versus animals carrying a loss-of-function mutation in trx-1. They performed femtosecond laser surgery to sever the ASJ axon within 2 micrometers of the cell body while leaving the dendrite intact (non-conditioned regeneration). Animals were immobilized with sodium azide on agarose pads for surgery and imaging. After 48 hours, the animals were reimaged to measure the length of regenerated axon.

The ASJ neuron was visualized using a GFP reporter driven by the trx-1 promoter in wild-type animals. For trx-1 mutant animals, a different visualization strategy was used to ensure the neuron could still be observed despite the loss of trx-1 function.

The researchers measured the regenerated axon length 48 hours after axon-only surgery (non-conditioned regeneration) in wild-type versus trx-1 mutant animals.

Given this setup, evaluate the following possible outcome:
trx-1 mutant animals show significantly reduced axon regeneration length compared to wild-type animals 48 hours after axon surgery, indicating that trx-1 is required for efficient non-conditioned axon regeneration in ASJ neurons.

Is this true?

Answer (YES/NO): NO